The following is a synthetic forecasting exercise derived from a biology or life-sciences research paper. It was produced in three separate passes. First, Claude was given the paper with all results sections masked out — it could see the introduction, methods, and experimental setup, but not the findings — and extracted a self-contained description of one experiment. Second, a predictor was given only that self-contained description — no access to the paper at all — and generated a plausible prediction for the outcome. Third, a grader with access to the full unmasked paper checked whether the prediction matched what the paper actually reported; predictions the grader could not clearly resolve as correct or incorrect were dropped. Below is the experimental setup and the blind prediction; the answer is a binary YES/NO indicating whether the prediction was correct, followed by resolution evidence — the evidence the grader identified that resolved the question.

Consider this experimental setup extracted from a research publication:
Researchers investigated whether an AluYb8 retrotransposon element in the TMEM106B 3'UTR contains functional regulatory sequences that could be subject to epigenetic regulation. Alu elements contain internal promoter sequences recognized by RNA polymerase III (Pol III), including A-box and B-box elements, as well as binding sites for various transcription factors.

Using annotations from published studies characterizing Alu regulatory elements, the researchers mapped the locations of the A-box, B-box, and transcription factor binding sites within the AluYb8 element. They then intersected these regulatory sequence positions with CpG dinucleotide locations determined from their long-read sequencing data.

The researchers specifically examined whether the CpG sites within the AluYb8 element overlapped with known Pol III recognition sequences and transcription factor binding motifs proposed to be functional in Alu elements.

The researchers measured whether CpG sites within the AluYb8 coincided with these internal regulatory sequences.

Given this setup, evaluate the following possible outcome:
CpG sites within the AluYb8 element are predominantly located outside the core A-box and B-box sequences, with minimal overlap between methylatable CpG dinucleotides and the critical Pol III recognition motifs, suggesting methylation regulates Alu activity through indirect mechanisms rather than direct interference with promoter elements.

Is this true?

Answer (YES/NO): NO